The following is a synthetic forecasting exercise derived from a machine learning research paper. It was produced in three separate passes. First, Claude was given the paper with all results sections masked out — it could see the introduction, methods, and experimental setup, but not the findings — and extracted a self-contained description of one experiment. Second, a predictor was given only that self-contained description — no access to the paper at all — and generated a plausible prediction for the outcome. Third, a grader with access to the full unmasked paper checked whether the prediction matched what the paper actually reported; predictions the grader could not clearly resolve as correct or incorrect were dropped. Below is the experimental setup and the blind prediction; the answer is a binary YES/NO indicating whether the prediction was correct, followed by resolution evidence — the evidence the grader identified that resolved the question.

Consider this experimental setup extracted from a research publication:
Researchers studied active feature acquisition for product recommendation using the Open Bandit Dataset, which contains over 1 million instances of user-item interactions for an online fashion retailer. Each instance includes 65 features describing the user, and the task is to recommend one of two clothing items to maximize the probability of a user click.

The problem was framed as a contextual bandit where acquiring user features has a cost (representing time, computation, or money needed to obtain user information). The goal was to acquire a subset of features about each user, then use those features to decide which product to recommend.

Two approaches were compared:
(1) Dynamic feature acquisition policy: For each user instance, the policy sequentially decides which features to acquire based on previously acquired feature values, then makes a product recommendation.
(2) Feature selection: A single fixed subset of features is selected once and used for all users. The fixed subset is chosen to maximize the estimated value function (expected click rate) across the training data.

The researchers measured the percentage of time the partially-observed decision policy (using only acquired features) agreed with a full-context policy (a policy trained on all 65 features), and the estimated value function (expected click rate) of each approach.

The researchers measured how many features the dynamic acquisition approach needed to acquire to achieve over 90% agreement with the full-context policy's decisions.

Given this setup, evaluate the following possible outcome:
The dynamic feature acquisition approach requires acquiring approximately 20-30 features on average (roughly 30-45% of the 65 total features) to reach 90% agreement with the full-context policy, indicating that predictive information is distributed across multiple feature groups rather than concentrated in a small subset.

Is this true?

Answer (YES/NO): YES